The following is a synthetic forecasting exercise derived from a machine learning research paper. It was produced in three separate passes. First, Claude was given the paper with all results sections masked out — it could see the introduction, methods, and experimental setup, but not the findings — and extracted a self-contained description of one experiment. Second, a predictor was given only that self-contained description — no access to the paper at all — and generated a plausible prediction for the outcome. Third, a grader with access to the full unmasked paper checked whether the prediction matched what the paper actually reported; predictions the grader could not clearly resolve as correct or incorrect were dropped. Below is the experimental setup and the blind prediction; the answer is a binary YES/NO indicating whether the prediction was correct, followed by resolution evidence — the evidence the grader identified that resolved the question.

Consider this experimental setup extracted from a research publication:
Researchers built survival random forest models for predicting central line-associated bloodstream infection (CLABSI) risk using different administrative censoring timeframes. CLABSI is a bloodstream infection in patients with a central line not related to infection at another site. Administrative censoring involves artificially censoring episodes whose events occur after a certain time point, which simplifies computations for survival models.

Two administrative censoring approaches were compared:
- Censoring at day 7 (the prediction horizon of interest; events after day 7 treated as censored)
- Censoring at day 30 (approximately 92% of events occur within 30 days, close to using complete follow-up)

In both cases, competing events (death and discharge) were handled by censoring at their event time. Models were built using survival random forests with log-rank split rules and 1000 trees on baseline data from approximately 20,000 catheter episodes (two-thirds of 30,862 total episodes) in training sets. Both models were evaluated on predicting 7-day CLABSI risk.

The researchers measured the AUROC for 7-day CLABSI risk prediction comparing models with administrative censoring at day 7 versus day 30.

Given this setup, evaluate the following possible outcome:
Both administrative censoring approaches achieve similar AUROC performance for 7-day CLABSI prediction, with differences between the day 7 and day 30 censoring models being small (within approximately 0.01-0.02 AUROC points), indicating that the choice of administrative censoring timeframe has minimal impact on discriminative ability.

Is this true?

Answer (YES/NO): YES